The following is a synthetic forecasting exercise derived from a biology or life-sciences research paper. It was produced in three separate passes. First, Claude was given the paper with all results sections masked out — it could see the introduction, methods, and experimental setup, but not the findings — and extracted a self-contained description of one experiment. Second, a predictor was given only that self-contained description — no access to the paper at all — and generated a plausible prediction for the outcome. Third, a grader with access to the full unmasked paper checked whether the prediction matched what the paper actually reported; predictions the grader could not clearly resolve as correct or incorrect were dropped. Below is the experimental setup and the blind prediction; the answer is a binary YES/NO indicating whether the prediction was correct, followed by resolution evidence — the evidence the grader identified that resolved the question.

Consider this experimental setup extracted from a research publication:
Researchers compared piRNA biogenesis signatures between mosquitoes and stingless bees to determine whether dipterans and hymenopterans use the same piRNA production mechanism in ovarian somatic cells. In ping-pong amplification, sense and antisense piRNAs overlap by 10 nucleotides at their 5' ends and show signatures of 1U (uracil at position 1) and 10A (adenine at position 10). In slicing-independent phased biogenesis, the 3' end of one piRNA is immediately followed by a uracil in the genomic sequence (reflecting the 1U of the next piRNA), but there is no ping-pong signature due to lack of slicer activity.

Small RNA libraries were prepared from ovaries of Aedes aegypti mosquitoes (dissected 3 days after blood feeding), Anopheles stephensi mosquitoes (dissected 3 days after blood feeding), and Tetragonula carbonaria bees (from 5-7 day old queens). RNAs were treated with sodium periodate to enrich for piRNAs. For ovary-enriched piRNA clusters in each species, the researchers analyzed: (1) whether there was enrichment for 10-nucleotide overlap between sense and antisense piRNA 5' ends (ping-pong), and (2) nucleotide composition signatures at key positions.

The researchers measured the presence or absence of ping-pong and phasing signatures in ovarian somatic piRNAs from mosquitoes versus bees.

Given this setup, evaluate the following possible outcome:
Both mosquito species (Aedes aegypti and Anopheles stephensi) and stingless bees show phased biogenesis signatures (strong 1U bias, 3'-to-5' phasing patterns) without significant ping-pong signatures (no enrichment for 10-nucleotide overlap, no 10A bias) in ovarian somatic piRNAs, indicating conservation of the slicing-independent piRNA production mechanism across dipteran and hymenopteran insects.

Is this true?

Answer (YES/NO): NO